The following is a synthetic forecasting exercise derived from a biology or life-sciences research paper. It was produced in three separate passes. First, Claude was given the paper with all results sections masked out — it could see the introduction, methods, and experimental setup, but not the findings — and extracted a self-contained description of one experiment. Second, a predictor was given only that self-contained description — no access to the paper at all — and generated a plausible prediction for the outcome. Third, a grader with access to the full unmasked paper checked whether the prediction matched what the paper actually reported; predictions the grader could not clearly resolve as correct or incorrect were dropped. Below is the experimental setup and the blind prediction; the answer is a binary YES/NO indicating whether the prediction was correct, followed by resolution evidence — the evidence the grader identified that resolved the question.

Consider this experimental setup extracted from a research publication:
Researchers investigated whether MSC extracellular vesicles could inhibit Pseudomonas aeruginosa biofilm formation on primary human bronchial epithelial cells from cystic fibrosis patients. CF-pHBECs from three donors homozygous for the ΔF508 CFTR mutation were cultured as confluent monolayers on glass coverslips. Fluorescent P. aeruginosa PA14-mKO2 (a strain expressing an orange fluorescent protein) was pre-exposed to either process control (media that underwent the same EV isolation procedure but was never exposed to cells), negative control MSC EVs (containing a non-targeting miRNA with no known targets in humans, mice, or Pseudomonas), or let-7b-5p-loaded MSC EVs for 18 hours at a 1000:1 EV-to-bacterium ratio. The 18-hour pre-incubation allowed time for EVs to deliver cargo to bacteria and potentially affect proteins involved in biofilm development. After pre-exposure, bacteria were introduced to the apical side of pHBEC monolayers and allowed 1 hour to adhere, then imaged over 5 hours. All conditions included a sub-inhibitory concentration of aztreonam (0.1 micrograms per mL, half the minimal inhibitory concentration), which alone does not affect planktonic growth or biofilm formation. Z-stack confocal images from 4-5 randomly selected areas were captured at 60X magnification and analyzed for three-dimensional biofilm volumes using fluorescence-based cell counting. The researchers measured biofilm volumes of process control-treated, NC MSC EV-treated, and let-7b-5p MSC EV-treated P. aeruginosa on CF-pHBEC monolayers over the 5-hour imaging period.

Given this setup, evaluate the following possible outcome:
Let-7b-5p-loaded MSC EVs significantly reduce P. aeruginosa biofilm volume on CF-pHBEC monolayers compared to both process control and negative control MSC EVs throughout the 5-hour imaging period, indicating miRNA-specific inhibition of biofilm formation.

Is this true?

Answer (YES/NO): NO